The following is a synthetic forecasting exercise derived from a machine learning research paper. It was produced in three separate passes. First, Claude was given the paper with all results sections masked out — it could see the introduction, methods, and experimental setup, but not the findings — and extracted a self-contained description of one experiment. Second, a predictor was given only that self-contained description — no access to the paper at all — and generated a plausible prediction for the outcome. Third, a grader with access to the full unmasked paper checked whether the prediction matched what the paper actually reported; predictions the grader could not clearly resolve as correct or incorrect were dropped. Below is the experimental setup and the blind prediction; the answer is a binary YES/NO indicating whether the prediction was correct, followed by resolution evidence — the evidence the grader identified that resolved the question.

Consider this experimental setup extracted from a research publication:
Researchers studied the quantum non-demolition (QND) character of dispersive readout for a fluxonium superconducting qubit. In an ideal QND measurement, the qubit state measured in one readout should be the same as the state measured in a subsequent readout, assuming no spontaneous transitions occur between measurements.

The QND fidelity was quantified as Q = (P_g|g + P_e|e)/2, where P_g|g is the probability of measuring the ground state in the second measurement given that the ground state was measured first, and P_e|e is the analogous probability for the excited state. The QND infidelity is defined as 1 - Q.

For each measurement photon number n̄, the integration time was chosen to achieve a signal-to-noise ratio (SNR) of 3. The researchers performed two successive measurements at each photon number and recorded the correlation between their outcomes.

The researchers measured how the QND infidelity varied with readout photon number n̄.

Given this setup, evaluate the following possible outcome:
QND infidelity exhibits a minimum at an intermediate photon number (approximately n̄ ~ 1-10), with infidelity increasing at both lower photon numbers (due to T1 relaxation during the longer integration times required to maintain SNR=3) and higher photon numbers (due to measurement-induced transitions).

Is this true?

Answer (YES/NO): NO